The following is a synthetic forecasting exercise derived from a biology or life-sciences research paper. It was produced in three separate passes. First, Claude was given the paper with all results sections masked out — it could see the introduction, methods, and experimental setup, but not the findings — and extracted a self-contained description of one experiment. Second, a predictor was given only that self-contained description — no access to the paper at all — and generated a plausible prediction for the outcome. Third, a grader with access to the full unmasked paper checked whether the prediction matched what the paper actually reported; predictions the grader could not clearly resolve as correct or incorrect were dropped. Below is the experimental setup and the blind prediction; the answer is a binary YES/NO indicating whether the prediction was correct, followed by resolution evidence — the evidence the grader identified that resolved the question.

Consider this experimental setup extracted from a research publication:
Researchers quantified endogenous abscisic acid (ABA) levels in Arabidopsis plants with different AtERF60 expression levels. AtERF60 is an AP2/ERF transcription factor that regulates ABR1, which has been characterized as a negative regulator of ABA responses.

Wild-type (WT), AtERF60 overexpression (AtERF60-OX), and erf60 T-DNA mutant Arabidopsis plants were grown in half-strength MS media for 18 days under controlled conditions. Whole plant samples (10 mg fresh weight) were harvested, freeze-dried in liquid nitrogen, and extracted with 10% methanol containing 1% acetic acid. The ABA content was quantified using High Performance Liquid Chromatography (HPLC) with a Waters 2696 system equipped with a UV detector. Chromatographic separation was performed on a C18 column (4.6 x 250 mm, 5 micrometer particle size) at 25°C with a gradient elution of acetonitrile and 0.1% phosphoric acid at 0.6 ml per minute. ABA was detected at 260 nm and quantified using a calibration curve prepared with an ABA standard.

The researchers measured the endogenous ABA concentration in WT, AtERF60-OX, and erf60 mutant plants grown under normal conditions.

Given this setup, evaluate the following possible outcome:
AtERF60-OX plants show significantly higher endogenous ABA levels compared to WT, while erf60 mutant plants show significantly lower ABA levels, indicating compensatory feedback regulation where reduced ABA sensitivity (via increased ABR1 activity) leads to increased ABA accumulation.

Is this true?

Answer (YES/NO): NO